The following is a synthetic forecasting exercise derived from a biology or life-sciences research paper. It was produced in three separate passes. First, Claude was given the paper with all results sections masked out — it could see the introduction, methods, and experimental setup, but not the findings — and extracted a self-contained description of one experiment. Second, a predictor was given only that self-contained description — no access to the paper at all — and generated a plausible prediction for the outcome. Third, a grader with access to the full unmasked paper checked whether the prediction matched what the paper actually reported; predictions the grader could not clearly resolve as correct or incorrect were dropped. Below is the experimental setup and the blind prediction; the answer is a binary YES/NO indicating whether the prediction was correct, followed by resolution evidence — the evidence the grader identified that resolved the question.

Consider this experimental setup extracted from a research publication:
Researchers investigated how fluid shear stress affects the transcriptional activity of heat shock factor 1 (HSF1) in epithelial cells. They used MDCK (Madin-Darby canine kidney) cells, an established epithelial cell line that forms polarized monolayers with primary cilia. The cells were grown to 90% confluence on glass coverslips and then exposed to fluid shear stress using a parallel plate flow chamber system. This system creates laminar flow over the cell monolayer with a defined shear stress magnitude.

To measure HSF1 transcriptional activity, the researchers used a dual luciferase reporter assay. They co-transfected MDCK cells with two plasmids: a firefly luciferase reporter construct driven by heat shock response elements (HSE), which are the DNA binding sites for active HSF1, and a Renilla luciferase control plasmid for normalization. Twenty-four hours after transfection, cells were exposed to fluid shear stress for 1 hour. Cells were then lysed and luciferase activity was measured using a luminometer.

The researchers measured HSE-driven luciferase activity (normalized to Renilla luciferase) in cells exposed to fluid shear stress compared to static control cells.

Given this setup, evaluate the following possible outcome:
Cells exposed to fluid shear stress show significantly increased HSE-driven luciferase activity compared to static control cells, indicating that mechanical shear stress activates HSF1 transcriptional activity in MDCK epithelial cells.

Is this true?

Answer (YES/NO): YES